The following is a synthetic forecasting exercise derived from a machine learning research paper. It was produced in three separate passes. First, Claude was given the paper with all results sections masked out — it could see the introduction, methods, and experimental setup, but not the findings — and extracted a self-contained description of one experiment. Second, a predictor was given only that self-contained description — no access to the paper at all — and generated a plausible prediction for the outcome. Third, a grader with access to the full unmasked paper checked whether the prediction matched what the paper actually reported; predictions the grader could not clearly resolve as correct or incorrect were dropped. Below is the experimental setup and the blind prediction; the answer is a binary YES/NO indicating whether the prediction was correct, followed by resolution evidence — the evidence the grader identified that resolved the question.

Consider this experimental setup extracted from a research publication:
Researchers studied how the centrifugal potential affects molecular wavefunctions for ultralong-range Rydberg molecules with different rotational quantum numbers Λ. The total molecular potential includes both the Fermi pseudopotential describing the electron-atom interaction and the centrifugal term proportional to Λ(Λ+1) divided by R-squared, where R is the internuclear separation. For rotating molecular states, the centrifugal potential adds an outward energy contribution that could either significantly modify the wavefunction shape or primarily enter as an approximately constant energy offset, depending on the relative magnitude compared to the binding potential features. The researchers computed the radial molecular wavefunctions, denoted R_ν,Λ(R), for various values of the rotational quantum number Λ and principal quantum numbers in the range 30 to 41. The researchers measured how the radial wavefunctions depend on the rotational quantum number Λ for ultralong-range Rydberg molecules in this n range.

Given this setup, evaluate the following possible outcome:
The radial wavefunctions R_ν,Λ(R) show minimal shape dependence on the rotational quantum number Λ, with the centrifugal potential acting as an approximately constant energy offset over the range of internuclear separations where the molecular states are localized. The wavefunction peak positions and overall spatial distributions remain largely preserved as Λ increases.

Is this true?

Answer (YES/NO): YES